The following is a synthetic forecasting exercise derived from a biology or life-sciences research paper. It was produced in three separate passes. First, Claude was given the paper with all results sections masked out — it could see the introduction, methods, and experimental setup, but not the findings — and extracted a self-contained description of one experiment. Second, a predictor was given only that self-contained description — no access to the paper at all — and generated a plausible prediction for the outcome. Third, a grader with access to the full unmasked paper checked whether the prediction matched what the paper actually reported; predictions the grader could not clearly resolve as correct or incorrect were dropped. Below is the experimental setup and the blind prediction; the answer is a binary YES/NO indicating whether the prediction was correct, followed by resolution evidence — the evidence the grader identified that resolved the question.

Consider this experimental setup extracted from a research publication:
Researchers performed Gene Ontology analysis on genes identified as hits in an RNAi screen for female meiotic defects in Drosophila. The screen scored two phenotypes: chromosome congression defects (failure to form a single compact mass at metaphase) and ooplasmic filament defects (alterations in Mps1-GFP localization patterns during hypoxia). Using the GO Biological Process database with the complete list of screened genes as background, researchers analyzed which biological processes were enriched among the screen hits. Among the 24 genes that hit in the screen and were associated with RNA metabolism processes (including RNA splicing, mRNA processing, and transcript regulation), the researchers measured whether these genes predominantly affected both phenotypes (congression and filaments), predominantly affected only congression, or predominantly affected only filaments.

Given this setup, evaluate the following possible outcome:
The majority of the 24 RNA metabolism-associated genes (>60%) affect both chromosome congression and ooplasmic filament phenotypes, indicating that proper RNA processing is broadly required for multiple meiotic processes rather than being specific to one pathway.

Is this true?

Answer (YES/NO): NO